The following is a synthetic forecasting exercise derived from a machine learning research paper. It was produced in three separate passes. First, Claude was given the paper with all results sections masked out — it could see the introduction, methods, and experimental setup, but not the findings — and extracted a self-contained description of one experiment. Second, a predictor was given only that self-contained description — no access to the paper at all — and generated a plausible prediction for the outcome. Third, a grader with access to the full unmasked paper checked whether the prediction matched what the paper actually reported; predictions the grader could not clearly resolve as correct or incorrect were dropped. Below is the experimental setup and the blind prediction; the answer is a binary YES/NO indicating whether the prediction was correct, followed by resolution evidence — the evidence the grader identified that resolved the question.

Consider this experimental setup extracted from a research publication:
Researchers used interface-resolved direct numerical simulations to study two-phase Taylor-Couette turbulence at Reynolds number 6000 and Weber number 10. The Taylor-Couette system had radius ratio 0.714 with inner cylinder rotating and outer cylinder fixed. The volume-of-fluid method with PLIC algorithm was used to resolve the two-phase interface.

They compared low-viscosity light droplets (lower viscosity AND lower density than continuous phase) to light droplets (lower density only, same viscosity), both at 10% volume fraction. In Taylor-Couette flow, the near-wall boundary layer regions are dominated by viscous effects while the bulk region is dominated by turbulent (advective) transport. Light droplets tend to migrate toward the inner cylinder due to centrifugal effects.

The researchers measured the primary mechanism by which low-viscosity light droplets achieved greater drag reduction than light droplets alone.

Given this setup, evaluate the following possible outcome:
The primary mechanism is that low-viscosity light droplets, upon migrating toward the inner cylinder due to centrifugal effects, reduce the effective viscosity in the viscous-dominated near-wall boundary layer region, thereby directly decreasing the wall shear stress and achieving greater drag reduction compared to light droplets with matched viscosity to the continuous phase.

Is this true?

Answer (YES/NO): NO